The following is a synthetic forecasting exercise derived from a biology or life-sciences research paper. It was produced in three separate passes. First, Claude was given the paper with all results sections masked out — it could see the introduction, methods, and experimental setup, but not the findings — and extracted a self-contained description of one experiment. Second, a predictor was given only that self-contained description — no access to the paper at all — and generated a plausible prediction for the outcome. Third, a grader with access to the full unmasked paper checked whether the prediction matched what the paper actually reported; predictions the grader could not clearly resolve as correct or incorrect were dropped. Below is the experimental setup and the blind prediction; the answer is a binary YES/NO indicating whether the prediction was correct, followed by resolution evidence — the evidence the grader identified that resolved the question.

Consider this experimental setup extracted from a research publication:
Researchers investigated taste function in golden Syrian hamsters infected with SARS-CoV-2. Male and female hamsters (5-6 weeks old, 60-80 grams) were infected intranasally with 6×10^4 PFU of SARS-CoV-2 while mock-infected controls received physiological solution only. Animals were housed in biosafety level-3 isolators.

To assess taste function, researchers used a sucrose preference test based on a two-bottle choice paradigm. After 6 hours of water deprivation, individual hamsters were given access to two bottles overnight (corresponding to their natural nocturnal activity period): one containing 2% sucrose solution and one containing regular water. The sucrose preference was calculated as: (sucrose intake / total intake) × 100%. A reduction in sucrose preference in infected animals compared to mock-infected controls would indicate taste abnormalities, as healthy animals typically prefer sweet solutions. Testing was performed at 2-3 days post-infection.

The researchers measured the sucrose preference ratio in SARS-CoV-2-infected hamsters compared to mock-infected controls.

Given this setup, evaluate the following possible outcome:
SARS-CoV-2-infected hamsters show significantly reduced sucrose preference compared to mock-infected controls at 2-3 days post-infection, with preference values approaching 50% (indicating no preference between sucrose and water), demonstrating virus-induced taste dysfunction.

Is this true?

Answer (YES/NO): YES